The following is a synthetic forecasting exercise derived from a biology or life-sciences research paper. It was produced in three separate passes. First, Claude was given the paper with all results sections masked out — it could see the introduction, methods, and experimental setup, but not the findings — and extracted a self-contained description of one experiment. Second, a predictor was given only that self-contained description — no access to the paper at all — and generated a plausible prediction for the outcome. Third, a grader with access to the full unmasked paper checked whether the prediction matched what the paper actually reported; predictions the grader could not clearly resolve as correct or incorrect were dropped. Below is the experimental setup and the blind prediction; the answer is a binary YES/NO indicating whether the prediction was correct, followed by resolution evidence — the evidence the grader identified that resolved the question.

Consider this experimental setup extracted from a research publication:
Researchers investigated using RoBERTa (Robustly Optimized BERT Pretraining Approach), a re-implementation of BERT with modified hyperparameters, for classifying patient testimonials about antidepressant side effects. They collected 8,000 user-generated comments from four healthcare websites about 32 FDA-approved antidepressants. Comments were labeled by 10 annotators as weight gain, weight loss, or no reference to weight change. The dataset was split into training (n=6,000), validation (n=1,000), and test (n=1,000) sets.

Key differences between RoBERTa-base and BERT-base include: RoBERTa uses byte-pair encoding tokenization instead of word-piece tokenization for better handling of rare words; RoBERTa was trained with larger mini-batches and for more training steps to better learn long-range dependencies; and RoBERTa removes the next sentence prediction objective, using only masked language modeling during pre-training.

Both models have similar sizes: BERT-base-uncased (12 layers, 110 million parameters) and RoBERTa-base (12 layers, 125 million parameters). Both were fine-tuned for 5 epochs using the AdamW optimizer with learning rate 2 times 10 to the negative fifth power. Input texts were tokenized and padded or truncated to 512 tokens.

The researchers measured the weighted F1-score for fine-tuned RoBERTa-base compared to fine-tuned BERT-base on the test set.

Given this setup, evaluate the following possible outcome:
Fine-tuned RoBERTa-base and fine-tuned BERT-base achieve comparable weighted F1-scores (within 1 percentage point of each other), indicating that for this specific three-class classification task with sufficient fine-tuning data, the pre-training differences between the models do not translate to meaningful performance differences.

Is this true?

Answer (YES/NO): YES